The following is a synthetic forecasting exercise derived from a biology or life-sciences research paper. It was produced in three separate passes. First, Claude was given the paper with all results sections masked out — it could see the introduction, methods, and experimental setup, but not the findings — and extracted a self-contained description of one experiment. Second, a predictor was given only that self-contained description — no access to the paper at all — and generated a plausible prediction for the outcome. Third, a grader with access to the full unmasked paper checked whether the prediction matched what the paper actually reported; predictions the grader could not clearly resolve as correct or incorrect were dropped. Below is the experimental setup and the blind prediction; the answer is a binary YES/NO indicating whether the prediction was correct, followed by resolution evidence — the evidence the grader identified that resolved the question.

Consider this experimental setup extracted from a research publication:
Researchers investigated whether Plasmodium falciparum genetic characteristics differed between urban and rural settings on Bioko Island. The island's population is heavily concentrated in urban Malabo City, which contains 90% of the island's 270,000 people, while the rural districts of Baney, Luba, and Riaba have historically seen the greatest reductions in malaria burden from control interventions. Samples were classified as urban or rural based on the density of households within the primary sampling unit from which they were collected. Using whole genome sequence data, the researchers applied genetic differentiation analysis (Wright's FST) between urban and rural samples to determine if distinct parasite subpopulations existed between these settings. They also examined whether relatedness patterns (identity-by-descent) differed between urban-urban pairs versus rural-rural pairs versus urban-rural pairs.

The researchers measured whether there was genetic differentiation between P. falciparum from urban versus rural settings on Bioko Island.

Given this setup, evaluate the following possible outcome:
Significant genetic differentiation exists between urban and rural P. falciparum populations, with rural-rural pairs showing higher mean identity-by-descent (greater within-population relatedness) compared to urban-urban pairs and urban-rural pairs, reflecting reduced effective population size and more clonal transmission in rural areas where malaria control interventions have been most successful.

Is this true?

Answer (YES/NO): NO